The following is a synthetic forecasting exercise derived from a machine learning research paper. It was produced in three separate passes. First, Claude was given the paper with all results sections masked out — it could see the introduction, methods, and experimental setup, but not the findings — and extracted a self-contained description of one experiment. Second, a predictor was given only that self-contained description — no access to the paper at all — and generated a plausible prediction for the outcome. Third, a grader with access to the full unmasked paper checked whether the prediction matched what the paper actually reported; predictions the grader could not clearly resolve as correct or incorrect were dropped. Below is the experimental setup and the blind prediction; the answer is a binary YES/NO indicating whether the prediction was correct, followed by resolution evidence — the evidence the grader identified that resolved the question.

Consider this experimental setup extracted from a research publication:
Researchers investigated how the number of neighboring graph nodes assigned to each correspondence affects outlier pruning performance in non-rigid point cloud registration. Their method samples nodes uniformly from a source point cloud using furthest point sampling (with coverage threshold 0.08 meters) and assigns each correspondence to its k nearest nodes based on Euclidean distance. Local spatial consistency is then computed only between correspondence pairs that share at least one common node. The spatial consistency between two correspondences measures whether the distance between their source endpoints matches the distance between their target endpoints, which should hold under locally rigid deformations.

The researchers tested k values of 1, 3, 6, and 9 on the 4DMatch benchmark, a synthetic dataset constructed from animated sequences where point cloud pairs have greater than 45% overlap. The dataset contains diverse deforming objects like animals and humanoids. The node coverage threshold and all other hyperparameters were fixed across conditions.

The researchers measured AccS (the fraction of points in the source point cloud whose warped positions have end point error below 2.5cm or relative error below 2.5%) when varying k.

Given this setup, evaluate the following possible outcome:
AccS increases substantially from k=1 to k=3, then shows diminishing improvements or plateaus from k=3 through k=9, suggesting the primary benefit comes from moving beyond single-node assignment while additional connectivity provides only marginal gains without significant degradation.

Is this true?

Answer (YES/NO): NO